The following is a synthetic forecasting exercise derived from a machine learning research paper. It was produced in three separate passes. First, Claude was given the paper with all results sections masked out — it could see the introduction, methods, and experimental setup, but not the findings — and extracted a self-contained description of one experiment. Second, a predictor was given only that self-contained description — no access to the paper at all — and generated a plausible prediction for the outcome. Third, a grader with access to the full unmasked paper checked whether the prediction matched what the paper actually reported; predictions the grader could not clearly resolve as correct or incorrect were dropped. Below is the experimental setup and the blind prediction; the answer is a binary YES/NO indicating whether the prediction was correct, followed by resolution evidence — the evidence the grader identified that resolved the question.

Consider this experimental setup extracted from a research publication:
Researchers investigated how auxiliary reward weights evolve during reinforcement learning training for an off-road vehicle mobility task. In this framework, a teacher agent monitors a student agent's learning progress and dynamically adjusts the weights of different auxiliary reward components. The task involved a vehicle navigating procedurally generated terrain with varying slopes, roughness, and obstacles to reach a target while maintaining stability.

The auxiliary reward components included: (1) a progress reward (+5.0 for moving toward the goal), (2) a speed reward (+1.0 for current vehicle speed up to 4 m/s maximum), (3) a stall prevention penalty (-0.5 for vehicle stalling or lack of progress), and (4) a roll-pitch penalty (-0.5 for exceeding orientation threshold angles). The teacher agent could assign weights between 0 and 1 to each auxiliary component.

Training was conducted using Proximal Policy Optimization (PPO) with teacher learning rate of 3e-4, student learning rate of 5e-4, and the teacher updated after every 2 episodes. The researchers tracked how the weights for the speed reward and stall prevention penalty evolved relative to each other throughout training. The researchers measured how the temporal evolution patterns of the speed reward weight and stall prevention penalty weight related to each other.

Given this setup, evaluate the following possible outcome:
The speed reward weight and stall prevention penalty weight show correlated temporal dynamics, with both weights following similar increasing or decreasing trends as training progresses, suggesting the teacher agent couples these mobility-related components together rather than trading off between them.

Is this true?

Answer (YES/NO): YES